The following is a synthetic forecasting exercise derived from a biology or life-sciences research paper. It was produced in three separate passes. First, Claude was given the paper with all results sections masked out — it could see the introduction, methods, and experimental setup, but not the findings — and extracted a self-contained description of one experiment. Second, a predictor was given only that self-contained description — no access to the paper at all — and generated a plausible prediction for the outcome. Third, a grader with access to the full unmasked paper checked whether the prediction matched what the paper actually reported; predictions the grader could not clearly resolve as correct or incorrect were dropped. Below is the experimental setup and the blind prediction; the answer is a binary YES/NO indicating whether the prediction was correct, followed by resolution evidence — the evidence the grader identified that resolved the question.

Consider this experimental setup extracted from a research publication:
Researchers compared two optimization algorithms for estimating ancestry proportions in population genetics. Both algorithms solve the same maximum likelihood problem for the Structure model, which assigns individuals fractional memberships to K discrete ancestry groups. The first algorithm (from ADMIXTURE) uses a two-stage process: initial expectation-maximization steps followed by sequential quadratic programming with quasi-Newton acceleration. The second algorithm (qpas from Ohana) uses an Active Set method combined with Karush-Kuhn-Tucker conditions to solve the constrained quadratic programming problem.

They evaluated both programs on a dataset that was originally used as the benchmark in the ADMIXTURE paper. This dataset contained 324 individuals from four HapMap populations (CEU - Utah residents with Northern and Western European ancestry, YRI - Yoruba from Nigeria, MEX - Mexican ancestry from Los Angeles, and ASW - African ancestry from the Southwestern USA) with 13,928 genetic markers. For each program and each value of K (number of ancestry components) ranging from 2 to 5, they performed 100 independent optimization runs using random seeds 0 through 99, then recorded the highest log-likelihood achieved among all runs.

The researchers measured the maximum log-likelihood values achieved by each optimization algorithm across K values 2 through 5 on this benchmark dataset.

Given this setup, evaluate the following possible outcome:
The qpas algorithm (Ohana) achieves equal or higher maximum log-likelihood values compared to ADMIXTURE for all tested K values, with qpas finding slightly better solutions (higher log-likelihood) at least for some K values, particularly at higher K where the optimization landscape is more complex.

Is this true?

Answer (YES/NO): NO